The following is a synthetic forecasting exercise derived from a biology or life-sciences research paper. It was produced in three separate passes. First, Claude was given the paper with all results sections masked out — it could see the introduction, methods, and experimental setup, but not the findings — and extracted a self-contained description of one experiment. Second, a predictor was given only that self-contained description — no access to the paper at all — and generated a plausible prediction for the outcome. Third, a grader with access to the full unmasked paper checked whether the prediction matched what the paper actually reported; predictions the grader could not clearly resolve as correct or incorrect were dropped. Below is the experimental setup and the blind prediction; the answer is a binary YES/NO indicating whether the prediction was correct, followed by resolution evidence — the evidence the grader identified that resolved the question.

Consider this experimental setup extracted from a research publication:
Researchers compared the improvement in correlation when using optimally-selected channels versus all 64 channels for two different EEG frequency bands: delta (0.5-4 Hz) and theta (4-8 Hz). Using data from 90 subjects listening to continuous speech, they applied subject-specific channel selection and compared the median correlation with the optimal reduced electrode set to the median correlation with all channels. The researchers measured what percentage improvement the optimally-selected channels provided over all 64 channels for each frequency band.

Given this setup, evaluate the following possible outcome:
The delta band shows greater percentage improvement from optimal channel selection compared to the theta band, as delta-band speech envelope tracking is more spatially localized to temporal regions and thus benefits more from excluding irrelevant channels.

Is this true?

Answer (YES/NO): NO